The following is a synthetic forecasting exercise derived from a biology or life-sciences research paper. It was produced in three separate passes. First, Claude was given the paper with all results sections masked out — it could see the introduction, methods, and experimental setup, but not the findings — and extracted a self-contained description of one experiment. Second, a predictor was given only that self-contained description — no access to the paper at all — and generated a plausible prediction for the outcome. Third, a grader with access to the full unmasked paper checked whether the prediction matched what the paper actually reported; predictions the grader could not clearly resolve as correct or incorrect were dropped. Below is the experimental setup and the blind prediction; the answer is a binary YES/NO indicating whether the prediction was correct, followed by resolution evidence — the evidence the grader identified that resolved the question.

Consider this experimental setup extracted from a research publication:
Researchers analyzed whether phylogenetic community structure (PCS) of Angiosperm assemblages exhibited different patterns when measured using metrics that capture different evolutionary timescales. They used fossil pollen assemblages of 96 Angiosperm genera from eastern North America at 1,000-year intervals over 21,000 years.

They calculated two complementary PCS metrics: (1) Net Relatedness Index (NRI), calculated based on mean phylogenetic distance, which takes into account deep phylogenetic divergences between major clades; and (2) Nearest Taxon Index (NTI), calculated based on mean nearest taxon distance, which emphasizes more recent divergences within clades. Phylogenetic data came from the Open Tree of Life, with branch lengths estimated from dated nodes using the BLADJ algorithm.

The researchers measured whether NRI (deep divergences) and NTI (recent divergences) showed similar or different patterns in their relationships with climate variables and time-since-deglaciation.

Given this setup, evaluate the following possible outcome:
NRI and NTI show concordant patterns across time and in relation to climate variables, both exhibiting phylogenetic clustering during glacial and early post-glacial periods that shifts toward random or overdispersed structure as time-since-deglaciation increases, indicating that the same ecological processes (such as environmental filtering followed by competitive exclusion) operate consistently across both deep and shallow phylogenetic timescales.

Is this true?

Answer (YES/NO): NO